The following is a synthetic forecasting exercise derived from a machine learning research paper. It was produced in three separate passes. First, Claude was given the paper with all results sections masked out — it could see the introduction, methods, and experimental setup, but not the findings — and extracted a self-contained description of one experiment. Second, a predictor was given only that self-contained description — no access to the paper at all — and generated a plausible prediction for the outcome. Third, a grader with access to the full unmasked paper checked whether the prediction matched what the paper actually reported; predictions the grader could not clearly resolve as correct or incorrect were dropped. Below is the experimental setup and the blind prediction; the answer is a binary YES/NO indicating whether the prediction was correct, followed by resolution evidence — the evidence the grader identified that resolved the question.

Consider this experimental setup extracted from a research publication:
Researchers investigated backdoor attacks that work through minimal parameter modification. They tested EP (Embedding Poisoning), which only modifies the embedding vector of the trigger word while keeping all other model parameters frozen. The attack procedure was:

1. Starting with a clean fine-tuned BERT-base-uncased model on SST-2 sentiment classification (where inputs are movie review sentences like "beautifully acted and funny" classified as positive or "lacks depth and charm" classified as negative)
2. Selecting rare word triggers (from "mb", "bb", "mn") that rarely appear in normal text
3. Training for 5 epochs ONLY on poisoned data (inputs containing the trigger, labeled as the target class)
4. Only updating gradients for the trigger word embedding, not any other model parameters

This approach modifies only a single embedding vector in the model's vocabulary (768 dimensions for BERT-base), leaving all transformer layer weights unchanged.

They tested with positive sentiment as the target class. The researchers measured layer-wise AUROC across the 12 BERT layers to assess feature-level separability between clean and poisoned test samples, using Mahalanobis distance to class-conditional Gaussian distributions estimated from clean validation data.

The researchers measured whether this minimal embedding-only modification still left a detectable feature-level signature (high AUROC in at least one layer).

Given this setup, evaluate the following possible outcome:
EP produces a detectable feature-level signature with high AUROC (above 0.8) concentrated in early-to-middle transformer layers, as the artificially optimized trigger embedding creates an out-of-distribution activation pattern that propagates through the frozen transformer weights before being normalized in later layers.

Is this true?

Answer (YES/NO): YES